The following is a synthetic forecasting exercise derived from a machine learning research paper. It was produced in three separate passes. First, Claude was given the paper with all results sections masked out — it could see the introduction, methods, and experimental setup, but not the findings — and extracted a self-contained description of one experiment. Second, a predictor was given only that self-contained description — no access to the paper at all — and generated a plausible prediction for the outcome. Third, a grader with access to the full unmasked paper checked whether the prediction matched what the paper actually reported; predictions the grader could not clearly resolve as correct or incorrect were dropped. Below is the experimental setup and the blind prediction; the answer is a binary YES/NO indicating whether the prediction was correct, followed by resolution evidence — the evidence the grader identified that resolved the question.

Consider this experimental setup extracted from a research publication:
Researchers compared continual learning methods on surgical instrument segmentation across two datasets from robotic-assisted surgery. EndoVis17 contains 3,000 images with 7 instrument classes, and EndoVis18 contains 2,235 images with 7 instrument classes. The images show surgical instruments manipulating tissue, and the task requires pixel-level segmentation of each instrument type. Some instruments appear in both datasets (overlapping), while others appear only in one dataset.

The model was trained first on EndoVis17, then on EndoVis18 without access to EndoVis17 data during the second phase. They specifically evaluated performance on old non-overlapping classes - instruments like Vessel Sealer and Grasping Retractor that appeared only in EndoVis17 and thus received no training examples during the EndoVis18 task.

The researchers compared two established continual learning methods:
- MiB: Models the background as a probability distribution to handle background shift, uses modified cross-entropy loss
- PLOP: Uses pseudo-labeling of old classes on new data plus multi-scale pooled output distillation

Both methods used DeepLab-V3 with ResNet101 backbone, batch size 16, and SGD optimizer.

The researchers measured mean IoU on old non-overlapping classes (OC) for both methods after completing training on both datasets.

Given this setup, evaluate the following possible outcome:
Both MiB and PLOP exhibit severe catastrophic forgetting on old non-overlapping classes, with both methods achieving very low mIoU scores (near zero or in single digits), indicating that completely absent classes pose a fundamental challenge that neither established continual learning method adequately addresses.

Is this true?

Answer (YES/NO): NO